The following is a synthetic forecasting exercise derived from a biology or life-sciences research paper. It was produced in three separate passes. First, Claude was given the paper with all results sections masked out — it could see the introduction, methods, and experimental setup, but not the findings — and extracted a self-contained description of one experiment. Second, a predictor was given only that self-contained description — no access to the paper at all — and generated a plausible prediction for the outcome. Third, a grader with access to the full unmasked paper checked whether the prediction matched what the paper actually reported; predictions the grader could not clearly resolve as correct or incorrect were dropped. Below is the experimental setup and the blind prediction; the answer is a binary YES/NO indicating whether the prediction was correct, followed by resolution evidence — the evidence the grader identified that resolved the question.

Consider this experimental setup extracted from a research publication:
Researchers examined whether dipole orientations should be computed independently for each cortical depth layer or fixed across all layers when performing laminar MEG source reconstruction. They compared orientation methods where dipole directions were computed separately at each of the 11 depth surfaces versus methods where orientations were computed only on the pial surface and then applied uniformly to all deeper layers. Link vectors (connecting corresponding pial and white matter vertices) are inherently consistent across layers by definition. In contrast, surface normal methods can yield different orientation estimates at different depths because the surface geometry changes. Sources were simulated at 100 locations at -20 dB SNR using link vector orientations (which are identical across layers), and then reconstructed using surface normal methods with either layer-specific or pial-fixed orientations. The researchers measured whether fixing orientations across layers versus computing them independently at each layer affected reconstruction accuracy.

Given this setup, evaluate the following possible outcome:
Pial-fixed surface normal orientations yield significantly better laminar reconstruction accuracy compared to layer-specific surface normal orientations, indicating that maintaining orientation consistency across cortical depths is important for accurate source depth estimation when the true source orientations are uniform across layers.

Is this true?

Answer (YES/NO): NO